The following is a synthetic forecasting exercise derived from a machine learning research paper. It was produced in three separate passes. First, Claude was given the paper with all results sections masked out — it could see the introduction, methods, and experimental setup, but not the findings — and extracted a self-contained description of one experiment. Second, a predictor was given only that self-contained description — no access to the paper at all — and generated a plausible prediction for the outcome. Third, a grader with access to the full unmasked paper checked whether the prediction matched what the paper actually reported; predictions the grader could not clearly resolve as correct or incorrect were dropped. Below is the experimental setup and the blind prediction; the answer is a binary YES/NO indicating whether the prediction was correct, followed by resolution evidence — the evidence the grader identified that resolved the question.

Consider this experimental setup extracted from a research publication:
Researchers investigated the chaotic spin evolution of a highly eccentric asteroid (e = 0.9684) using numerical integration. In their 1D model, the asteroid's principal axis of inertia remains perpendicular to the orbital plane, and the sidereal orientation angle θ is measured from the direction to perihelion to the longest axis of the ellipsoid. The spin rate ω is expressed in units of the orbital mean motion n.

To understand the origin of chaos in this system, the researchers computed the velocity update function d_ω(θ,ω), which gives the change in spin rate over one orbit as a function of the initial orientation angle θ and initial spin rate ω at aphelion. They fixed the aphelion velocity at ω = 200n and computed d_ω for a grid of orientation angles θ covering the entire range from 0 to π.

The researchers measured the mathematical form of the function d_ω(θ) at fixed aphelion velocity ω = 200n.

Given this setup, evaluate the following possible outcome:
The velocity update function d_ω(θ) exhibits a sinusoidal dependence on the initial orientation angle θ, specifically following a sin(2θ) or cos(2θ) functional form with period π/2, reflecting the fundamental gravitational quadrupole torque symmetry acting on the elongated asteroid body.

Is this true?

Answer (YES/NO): NO